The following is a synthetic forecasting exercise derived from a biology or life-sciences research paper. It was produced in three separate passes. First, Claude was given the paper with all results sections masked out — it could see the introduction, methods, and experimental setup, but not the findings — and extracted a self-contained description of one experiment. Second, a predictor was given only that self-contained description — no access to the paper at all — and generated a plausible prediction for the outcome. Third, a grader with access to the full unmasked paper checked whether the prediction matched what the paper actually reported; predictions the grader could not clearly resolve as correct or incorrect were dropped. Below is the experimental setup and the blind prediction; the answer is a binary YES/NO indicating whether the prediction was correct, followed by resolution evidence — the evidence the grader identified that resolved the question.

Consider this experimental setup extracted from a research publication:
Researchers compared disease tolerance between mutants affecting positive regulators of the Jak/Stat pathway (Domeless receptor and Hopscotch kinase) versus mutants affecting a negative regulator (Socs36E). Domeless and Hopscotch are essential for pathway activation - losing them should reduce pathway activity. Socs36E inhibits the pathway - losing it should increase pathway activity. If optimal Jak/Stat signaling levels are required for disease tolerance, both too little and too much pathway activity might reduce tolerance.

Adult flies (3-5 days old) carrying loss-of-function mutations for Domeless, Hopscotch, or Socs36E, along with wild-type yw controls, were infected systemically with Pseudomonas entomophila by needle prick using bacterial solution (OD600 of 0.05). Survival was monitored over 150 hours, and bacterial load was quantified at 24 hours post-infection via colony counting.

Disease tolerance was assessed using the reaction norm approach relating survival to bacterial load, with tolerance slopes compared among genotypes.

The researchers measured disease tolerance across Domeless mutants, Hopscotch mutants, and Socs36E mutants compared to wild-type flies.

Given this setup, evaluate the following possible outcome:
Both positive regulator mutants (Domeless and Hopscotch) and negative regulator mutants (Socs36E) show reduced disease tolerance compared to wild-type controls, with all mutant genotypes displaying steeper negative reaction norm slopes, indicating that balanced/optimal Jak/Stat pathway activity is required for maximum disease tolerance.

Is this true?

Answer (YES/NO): NO